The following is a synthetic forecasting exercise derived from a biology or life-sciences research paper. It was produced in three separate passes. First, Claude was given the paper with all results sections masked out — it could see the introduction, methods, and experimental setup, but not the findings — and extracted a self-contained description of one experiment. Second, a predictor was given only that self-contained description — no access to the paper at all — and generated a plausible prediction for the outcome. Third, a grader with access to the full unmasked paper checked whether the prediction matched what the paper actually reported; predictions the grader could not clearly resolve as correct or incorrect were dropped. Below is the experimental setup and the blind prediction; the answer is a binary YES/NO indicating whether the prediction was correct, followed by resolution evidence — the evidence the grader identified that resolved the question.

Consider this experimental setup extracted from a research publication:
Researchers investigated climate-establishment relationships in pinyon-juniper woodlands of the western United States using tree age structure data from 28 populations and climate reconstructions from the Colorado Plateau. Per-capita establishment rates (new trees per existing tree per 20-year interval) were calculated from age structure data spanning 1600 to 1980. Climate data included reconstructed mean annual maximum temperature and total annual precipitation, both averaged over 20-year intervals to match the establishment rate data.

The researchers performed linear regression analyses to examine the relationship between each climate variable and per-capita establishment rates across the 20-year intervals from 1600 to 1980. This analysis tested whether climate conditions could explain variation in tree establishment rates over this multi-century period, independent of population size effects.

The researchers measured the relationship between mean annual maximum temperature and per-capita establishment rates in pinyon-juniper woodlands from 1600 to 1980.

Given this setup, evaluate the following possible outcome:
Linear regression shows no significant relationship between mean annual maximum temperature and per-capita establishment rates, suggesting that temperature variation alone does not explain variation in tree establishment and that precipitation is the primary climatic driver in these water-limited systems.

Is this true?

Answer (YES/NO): NO